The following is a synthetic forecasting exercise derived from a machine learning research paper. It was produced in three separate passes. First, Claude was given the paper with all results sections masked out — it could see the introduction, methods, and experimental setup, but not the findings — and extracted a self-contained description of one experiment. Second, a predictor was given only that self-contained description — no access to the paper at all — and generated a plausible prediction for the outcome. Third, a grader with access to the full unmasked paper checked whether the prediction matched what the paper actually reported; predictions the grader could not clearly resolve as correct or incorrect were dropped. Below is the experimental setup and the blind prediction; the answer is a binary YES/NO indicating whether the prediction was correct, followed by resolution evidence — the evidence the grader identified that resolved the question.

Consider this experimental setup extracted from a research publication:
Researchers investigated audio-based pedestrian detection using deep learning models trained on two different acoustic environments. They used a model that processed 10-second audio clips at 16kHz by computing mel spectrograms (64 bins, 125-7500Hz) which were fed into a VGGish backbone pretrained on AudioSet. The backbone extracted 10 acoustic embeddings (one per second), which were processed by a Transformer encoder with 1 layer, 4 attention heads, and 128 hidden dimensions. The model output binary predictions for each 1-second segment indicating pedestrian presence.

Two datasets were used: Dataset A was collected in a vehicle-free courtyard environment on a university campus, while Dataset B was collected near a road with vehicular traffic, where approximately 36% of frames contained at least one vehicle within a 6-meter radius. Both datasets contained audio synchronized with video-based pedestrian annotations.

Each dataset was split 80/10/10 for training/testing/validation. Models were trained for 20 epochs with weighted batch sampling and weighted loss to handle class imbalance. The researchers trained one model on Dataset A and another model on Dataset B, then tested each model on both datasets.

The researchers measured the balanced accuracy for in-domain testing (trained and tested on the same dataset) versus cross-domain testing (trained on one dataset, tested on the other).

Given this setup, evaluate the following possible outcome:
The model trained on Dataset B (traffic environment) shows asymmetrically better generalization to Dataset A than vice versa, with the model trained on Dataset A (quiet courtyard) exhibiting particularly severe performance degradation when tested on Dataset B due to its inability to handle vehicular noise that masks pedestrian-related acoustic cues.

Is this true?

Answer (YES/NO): NO